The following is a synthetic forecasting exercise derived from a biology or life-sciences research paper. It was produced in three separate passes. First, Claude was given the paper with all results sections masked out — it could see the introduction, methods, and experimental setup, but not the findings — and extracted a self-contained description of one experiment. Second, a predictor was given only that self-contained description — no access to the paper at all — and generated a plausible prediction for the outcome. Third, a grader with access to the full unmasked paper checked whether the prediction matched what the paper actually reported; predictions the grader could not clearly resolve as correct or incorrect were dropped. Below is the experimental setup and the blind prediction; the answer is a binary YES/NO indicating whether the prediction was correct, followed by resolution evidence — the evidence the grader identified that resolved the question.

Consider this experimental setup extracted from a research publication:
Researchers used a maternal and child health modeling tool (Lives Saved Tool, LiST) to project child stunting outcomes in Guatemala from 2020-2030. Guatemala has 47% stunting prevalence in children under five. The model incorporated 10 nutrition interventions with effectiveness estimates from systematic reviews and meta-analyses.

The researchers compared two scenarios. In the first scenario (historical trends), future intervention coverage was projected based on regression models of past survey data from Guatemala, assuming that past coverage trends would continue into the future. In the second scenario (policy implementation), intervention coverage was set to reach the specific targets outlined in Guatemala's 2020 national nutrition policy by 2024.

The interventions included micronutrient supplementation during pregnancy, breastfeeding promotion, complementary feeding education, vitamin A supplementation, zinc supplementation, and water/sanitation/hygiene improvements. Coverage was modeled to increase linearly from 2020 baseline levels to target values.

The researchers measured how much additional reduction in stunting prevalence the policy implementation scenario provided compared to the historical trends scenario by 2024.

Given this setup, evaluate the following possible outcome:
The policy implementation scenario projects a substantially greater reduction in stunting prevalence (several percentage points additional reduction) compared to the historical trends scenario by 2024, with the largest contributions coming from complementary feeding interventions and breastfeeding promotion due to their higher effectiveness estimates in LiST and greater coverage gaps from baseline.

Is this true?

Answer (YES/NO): NO